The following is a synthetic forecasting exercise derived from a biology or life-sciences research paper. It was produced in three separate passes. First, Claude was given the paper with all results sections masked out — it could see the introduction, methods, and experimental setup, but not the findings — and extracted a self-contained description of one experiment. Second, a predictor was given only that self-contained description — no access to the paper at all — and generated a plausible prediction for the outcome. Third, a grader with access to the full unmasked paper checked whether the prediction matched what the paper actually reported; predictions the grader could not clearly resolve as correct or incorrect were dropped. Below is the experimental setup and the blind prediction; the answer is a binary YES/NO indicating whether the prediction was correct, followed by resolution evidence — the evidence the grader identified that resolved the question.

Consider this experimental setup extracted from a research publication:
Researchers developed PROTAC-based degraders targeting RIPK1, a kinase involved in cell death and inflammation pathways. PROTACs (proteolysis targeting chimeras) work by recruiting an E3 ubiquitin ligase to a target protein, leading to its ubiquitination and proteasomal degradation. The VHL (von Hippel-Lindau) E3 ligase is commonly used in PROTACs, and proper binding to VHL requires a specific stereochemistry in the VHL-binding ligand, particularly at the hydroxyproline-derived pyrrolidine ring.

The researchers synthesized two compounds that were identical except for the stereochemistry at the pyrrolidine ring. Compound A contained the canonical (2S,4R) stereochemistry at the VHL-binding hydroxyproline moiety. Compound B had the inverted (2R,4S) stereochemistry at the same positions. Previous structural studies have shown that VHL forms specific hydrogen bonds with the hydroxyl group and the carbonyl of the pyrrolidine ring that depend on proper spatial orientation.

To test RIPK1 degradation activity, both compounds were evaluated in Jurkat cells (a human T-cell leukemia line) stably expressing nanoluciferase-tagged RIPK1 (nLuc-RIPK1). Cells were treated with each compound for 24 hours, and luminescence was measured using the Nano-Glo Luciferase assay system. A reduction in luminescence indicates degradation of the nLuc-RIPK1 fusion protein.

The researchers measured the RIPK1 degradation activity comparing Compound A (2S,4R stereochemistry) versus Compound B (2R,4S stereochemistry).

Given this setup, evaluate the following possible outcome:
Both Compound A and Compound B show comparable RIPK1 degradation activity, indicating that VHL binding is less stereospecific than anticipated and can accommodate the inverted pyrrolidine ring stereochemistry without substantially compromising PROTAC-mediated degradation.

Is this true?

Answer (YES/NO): NO